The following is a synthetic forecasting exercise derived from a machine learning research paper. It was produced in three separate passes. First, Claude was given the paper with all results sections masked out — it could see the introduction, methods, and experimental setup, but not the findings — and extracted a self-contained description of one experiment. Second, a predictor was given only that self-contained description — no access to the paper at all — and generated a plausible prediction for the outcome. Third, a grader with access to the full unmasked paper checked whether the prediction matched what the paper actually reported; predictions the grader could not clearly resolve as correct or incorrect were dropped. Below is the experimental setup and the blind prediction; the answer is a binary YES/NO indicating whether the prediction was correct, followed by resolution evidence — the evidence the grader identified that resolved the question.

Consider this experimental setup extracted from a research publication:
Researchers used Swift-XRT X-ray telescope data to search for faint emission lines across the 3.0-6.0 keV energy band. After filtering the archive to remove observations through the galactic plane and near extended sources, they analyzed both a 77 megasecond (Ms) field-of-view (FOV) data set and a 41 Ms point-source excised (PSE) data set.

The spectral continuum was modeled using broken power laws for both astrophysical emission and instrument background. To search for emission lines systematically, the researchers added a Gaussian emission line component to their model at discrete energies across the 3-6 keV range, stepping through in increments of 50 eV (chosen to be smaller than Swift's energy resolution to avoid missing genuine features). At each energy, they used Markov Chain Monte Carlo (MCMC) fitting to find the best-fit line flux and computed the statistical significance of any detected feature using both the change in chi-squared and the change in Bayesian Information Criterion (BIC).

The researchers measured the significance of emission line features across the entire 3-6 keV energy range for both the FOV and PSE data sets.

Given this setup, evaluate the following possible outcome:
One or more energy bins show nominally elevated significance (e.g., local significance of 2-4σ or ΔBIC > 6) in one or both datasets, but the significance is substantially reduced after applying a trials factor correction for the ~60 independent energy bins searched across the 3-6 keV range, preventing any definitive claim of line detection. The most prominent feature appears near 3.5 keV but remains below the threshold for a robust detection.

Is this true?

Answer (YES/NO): NO